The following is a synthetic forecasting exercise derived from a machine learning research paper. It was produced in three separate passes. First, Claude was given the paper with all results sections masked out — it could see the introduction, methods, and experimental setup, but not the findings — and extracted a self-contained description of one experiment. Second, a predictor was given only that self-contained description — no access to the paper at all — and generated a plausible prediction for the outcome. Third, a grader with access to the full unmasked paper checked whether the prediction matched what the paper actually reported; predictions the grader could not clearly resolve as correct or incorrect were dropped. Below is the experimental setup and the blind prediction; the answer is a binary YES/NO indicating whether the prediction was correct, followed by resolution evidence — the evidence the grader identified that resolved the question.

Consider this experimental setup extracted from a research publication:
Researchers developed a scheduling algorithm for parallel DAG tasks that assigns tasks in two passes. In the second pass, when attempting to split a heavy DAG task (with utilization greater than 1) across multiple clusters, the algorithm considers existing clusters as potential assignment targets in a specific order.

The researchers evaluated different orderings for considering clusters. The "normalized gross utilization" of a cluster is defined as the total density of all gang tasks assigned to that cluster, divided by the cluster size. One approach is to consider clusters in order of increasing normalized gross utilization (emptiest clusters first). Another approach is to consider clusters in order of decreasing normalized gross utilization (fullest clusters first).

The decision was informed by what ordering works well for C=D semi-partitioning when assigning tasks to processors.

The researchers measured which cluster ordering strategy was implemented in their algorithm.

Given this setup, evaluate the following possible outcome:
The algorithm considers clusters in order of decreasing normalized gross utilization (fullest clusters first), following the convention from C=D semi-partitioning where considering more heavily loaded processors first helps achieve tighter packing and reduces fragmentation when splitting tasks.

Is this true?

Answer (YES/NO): YES